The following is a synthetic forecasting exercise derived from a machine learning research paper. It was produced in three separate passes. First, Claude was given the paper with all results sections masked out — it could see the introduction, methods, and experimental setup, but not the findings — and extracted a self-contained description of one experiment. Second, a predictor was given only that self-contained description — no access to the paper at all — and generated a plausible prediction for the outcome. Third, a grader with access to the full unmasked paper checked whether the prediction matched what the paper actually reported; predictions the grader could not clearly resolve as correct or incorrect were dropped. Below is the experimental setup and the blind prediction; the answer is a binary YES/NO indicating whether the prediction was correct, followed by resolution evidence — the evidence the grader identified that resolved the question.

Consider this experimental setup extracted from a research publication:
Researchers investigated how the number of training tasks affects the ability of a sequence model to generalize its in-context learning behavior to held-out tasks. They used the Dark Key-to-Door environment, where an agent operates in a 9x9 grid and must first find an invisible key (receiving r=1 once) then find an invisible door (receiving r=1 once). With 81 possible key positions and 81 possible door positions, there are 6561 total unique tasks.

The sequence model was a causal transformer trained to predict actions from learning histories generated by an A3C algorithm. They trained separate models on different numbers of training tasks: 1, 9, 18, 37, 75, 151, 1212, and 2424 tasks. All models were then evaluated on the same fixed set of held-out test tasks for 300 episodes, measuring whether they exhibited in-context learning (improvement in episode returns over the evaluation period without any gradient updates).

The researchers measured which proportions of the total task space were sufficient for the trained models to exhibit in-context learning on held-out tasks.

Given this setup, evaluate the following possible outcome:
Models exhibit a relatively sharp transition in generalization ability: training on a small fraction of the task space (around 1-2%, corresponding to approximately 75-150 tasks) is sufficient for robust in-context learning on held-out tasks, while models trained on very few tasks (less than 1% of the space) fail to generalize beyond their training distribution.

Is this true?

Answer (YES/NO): NO